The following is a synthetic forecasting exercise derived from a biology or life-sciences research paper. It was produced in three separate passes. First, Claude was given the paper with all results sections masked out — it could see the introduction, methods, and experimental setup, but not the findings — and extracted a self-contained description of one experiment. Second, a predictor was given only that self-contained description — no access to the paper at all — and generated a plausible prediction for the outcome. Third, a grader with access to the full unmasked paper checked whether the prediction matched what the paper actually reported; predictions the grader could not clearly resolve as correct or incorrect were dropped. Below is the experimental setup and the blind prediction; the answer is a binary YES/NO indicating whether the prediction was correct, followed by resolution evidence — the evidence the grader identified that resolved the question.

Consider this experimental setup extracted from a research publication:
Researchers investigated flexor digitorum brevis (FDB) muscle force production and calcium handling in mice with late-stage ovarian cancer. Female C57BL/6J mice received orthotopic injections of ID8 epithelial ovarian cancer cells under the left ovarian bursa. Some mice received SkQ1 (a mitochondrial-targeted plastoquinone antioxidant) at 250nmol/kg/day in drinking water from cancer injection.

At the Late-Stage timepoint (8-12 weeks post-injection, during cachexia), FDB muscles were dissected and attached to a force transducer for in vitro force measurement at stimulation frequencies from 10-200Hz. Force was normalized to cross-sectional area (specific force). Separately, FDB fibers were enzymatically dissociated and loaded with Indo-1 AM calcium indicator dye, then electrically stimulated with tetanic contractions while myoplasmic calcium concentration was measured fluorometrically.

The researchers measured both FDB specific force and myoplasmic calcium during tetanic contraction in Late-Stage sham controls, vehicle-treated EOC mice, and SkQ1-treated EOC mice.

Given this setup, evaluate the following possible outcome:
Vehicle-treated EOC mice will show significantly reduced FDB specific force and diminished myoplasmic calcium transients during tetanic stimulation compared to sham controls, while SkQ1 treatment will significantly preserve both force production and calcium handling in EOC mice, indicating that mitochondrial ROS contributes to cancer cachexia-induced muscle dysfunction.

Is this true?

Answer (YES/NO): YES